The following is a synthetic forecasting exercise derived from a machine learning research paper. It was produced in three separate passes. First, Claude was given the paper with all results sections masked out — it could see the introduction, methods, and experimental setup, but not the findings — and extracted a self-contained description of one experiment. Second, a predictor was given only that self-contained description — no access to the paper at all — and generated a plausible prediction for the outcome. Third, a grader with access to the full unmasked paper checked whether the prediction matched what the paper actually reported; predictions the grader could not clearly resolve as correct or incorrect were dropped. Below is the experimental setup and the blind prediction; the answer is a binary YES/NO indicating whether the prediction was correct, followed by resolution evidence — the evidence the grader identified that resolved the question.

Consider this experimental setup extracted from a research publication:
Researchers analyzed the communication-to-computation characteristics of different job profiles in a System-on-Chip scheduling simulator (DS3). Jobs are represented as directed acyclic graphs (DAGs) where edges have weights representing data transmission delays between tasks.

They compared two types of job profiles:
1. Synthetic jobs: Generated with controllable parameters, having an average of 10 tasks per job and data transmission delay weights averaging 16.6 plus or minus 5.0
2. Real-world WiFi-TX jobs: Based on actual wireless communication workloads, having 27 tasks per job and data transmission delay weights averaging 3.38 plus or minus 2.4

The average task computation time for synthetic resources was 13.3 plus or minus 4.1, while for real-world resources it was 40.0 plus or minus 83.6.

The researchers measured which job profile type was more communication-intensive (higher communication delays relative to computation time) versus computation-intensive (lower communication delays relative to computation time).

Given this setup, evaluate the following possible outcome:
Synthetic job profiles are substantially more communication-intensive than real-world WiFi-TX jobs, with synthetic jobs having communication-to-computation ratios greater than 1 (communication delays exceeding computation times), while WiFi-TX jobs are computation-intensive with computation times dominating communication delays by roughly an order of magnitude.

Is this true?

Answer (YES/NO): NO